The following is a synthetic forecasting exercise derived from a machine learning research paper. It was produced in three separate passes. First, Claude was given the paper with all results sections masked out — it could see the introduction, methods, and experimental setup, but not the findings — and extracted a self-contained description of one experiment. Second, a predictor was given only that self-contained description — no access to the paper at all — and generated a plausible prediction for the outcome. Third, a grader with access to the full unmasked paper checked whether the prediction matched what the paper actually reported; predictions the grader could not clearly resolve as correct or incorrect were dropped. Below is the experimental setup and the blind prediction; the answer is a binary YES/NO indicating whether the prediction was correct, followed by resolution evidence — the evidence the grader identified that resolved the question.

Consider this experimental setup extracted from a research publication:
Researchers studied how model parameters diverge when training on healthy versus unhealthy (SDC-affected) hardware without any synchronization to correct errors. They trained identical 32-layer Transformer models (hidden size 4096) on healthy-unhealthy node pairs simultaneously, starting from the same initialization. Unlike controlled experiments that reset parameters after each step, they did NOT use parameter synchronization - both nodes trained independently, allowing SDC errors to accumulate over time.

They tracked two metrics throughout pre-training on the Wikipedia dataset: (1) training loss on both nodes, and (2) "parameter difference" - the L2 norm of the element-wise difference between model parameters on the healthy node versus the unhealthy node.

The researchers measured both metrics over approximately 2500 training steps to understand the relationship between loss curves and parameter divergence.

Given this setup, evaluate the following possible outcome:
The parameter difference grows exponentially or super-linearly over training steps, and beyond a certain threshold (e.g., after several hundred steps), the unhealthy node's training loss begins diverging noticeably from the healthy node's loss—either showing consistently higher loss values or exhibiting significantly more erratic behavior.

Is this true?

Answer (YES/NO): NO